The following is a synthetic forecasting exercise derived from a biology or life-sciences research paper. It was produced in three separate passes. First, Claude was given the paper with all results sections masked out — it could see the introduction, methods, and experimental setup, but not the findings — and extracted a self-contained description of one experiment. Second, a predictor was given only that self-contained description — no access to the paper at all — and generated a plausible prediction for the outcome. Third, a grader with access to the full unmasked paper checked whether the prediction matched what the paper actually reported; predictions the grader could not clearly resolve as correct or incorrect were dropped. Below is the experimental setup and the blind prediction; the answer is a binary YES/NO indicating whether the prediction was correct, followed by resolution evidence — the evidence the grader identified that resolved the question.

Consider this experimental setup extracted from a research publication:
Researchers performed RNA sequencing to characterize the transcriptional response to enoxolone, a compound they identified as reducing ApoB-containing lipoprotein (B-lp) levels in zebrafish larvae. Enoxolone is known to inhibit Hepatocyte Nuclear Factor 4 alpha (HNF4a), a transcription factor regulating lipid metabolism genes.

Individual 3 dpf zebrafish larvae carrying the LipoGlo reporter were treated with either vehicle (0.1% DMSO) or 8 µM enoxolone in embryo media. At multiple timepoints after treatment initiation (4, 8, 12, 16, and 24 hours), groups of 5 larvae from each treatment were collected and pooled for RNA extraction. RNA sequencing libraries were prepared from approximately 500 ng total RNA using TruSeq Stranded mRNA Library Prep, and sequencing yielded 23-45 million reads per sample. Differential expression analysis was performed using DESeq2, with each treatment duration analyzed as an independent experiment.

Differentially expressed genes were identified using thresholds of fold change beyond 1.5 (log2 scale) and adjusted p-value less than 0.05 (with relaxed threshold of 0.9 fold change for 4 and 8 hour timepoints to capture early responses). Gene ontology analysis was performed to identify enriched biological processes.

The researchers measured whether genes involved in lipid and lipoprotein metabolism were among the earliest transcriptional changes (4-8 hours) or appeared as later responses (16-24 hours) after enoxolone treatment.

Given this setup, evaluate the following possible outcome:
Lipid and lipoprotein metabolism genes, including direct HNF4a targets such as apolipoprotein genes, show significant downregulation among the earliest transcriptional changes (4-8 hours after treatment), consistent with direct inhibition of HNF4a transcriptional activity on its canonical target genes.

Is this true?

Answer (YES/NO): NO